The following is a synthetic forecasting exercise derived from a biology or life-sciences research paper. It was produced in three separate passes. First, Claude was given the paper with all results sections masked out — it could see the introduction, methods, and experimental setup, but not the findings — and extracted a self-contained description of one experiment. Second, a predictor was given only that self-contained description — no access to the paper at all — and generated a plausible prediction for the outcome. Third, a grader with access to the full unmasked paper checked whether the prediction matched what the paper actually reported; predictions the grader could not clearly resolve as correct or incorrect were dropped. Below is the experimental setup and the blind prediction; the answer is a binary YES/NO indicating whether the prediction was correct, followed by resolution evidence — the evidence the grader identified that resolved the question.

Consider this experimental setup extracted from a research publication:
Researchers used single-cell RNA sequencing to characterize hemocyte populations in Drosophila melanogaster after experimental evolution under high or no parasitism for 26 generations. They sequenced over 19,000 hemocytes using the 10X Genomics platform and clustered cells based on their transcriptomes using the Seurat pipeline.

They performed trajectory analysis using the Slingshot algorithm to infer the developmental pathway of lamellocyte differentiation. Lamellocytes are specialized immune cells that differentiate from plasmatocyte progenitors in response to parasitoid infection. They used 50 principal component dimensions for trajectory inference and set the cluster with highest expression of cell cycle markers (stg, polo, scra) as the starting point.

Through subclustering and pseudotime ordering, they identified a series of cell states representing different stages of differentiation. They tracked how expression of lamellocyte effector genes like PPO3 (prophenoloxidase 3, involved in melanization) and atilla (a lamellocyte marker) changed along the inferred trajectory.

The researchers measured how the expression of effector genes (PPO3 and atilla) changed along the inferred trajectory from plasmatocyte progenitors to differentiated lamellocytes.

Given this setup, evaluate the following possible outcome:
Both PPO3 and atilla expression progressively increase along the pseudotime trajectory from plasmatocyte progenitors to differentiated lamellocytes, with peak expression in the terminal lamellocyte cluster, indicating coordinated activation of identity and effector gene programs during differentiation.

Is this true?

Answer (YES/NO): YES